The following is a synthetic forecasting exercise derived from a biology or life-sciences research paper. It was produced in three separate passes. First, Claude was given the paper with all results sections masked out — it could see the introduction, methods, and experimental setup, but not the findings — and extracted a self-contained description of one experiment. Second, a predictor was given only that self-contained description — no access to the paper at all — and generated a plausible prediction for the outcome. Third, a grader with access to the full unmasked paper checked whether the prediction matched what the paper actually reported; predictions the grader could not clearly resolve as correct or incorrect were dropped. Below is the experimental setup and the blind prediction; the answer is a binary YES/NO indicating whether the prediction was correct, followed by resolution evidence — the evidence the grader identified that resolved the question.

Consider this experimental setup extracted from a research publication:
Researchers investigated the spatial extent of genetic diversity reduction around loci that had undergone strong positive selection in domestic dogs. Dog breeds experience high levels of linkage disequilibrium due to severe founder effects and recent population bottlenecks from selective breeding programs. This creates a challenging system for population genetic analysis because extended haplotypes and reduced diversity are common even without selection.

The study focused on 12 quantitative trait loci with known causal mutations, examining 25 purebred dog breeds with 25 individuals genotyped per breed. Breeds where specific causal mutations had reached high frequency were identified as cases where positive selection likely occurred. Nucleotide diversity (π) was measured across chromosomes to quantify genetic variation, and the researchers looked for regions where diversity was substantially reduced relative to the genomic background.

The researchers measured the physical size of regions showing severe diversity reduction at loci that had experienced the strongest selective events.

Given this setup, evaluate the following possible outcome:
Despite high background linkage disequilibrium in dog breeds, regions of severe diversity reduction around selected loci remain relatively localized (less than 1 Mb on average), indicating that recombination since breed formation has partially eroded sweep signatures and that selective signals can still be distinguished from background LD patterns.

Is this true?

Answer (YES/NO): NO